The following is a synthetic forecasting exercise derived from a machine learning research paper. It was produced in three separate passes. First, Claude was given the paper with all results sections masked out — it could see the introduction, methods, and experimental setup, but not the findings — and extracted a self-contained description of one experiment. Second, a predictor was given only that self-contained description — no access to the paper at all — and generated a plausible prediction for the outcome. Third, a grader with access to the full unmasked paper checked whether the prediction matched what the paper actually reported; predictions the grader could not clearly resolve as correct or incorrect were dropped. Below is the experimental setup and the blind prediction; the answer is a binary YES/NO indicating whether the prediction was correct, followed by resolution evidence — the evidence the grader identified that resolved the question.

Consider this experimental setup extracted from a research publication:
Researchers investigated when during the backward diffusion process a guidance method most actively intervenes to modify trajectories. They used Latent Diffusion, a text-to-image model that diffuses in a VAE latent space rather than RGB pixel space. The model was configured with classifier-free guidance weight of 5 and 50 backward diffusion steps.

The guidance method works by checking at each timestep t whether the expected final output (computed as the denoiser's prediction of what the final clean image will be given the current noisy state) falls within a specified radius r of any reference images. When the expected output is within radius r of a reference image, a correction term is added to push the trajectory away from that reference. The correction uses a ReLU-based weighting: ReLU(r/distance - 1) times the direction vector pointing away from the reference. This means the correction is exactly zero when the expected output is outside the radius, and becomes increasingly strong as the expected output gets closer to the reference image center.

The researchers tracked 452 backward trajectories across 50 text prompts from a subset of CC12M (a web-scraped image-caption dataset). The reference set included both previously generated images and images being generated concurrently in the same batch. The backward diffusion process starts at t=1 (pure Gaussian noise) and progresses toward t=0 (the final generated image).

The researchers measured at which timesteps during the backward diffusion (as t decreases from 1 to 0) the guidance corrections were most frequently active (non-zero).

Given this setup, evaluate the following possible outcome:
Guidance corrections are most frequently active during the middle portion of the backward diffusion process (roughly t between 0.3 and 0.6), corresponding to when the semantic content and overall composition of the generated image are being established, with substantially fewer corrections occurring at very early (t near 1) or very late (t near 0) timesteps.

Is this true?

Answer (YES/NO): NO